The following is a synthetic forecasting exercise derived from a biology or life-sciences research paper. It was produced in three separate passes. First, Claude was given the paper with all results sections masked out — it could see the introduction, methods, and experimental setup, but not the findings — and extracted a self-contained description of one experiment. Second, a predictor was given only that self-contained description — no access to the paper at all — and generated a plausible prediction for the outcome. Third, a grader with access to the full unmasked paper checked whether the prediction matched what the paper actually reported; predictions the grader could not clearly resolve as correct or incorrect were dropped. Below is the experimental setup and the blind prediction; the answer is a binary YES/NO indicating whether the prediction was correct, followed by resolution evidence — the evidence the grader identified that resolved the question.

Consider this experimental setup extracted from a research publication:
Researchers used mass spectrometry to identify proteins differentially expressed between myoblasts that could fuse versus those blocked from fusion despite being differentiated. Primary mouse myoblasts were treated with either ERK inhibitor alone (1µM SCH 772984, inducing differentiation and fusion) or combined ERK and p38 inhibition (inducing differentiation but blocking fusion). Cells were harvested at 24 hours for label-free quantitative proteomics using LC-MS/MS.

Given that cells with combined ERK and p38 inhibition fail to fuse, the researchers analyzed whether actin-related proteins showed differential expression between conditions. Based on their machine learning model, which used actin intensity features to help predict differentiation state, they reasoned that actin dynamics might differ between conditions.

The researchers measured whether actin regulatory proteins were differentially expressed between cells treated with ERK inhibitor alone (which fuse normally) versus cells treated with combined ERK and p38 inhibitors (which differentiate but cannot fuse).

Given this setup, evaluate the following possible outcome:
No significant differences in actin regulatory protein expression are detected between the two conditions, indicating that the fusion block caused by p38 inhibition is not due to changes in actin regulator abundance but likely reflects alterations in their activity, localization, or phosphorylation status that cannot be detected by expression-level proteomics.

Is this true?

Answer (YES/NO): NO